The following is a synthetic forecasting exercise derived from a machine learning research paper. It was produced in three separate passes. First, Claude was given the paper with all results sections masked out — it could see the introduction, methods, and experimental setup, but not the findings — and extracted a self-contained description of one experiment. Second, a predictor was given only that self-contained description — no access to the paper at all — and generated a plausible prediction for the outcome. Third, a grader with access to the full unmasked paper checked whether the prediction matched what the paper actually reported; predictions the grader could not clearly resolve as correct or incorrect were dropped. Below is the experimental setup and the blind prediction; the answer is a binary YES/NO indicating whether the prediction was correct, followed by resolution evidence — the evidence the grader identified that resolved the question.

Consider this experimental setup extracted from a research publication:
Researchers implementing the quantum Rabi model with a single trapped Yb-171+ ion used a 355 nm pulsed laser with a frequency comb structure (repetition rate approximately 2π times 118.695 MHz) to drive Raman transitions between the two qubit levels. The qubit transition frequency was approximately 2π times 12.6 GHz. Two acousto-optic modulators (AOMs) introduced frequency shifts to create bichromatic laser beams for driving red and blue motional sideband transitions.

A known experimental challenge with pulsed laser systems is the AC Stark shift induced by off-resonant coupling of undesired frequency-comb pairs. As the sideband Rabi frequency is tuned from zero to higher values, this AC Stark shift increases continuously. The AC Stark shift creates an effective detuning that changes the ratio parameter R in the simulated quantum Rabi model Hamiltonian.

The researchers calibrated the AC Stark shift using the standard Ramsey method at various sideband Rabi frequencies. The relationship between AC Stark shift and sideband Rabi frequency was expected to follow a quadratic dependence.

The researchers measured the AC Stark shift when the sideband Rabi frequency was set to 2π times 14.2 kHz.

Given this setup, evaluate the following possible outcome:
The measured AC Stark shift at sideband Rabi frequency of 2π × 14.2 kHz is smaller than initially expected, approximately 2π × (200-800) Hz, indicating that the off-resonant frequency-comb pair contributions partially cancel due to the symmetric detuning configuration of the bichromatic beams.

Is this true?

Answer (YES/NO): NO